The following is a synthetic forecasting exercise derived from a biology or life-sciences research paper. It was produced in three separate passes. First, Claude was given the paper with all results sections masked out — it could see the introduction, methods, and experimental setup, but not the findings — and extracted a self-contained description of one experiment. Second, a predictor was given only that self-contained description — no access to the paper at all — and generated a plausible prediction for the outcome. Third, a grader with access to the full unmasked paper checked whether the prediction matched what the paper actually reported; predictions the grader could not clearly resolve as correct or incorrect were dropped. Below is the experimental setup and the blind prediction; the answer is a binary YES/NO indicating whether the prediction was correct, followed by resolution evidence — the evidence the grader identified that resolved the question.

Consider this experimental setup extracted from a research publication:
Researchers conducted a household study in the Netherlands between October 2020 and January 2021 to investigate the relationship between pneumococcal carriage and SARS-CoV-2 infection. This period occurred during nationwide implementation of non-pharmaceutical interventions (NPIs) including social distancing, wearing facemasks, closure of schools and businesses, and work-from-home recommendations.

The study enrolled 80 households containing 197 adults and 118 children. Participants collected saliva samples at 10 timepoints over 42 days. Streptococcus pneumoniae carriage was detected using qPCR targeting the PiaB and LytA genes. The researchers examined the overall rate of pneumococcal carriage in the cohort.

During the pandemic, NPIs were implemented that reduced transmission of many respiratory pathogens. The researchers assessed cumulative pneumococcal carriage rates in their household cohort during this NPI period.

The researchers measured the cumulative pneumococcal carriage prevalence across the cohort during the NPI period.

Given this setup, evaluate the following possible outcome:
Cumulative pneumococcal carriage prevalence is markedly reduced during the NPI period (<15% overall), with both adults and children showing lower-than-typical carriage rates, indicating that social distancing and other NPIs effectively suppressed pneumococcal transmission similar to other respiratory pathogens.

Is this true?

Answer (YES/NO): NO